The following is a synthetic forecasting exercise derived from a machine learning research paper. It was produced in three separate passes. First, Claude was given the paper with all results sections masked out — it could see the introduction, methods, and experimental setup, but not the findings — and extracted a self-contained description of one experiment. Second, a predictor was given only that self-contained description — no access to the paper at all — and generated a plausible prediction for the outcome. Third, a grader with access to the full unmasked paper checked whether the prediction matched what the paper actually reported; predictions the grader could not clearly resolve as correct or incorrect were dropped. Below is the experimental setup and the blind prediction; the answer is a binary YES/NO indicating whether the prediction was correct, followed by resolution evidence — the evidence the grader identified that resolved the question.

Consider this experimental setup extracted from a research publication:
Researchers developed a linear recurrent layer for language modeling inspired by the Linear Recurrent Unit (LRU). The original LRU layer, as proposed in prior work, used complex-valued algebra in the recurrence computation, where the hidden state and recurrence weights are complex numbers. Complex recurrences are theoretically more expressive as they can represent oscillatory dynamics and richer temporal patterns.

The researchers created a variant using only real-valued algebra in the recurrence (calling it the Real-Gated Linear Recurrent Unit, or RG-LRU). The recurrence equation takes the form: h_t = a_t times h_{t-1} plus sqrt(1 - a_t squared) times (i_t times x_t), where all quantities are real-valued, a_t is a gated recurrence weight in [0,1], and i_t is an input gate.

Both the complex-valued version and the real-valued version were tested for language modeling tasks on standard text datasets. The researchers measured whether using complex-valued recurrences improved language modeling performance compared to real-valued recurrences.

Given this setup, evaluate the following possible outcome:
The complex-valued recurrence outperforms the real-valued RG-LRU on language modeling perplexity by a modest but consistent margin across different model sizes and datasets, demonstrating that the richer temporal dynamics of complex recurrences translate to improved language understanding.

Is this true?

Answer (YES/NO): NO